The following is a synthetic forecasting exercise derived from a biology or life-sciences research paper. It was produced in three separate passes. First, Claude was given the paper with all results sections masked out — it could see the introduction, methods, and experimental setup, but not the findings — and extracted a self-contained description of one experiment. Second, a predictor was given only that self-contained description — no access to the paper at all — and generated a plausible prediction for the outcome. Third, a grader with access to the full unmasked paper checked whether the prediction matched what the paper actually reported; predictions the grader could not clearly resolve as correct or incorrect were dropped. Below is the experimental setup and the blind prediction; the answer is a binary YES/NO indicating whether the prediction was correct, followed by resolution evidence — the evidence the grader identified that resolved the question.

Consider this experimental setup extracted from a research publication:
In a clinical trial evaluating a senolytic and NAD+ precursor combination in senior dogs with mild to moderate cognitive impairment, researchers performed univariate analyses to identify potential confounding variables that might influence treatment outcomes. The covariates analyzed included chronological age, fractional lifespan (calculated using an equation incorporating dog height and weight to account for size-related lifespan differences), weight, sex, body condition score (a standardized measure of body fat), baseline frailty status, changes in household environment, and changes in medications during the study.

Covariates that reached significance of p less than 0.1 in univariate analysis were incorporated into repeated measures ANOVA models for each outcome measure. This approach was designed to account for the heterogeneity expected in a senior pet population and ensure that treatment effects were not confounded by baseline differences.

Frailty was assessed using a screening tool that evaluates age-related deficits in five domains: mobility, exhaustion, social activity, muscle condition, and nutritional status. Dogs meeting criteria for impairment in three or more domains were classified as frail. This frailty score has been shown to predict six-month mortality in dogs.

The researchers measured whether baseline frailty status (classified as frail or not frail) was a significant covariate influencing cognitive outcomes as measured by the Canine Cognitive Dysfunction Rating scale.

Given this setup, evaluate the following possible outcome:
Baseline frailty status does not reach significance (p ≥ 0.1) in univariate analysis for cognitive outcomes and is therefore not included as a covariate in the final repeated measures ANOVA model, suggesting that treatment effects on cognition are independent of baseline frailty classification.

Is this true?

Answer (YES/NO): NO